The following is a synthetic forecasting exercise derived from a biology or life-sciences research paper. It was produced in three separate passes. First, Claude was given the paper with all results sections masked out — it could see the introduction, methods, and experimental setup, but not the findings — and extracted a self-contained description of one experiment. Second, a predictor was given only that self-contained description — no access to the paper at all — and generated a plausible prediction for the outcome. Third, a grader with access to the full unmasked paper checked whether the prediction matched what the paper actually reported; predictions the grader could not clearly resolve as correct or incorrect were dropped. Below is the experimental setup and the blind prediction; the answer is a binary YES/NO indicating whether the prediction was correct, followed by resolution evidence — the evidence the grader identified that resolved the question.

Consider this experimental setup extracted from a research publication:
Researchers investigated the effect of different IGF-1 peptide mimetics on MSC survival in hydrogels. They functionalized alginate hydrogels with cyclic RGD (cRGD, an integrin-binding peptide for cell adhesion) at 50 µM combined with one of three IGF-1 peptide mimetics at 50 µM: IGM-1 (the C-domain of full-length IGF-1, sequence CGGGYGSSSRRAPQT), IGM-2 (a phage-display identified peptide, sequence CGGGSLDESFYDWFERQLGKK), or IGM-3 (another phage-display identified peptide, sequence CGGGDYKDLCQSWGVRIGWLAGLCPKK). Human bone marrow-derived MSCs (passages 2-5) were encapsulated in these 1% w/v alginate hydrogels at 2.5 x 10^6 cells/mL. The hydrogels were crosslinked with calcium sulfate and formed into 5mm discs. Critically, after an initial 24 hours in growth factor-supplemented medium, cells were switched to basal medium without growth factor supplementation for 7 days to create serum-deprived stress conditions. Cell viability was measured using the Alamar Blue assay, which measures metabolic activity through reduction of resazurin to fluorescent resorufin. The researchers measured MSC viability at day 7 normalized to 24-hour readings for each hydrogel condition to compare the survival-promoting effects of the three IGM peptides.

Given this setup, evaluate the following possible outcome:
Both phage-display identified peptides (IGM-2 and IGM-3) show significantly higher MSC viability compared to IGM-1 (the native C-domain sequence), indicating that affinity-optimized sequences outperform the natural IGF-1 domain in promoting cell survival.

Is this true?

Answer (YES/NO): NO